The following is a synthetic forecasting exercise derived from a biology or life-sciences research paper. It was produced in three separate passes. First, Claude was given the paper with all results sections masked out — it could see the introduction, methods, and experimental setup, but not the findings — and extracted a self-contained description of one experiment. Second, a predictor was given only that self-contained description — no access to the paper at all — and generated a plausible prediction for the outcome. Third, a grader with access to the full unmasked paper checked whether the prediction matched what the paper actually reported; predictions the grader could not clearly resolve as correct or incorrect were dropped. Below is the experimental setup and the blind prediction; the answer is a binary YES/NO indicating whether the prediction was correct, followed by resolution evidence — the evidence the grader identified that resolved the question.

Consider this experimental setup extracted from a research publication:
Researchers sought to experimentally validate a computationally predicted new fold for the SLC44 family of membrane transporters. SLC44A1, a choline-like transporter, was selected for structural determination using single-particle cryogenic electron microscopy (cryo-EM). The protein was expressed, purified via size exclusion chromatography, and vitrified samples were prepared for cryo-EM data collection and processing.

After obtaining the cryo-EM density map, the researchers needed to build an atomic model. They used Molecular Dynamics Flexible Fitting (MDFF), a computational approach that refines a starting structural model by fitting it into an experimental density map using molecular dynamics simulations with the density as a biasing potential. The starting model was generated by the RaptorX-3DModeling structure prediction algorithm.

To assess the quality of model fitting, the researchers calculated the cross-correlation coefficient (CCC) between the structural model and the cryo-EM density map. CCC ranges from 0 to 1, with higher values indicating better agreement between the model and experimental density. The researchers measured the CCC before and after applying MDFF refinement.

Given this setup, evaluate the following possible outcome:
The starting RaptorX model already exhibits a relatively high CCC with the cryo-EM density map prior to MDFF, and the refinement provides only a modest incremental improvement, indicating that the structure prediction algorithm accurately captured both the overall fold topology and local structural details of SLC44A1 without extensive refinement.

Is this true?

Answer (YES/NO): NO